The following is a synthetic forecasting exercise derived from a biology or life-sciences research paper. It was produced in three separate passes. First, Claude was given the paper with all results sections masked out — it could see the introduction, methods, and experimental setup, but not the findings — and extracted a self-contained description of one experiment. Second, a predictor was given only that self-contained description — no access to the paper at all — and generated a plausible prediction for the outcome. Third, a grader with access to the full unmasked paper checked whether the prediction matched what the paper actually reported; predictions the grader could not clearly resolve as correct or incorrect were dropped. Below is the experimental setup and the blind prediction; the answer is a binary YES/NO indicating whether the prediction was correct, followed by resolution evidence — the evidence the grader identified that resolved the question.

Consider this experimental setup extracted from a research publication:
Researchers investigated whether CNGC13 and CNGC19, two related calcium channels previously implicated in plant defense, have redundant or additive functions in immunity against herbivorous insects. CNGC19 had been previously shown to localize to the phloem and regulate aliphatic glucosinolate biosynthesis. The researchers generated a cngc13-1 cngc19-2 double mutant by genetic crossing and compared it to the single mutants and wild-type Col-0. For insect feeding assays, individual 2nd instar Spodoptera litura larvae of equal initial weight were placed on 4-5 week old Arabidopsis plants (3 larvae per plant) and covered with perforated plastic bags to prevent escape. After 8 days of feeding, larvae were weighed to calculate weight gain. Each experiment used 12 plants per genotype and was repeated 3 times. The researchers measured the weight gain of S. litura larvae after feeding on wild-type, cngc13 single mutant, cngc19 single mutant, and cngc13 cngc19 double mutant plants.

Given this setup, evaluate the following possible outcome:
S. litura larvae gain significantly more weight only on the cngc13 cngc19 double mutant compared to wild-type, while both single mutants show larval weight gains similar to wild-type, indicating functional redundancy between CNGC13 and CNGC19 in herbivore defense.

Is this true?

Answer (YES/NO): NO